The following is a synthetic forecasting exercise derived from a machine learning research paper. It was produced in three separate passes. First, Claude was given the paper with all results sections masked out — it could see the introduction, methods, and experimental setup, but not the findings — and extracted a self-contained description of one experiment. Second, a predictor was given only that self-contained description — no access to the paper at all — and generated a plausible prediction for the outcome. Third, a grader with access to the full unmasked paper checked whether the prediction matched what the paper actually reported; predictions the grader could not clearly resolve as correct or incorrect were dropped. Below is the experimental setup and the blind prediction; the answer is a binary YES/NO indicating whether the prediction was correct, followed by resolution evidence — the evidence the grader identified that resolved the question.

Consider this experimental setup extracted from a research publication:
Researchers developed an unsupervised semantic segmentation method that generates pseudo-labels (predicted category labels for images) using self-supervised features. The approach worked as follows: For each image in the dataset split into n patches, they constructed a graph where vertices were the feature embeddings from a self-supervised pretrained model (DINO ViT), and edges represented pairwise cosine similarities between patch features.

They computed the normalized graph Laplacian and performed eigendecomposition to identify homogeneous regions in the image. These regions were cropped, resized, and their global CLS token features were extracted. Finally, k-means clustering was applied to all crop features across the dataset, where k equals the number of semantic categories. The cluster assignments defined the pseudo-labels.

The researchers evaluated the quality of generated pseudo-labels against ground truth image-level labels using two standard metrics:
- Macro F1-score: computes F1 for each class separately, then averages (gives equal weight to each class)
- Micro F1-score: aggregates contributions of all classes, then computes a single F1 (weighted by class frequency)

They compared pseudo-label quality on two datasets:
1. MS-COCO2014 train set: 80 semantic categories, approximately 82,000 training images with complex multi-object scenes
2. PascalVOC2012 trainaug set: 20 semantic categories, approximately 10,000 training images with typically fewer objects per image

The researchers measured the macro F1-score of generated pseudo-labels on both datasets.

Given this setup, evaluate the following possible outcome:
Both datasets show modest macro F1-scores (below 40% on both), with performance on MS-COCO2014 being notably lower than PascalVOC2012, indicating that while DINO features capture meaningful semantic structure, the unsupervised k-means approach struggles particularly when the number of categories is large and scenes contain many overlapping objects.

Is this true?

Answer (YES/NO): NO